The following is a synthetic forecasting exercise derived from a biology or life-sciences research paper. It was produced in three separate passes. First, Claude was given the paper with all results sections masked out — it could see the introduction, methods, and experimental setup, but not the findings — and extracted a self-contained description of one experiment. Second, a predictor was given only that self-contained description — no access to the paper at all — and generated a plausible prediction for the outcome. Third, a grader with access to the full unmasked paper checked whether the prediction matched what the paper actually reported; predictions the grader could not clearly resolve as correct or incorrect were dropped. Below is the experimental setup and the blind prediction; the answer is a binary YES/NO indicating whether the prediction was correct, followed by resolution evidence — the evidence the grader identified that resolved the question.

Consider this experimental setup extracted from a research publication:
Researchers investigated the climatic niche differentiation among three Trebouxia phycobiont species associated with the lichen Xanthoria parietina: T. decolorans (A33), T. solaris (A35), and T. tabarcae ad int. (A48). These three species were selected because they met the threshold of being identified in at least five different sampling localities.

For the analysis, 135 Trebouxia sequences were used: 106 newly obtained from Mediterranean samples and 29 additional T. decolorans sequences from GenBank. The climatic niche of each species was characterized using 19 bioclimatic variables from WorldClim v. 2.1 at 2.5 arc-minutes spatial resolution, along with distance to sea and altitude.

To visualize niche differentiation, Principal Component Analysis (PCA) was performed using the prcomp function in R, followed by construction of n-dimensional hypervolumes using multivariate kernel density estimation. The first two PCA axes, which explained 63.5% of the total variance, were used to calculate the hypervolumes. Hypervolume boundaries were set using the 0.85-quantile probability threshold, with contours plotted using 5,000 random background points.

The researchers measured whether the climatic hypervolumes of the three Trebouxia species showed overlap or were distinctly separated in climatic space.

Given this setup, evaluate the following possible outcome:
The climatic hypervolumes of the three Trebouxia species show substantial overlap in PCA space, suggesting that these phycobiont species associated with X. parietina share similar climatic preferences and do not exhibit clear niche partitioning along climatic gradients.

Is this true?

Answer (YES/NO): NO